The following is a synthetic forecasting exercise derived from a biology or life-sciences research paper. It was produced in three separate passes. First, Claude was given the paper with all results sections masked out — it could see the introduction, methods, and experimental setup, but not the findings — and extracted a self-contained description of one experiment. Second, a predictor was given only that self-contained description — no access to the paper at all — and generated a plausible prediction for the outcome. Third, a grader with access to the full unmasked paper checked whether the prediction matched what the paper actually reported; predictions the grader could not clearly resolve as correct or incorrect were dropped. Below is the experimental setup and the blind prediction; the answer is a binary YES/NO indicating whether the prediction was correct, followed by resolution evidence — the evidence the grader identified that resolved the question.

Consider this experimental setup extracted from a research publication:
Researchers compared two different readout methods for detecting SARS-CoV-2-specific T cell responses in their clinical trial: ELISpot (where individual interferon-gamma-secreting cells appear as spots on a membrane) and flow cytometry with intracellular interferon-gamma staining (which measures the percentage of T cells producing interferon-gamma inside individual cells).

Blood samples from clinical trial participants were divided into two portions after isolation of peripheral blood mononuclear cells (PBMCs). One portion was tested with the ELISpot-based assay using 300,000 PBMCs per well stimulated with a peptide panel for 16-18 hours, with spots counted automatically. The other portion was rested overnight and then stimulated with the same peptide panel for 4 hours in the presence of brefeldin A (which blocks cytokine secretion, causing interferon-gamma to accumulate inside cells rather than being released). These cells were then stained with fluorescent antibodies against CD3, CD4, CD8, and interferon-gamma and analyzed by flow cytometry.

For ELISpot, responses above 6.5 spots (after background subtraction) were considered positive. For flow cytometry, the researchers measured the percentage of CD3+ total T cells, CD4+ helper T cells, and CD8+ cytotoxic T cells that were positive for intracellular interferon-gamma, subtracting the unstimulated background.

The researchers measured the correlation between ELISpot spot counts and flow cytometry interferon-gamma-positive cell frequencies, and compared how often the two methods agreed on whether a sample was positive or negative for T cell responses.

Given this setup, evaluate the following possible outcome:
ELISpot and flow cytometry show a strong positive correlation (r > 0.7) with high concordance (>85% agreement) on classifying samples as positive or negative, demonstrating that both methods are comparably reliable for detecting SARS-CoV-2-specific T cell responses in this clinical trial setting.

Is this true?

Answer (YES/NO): NO